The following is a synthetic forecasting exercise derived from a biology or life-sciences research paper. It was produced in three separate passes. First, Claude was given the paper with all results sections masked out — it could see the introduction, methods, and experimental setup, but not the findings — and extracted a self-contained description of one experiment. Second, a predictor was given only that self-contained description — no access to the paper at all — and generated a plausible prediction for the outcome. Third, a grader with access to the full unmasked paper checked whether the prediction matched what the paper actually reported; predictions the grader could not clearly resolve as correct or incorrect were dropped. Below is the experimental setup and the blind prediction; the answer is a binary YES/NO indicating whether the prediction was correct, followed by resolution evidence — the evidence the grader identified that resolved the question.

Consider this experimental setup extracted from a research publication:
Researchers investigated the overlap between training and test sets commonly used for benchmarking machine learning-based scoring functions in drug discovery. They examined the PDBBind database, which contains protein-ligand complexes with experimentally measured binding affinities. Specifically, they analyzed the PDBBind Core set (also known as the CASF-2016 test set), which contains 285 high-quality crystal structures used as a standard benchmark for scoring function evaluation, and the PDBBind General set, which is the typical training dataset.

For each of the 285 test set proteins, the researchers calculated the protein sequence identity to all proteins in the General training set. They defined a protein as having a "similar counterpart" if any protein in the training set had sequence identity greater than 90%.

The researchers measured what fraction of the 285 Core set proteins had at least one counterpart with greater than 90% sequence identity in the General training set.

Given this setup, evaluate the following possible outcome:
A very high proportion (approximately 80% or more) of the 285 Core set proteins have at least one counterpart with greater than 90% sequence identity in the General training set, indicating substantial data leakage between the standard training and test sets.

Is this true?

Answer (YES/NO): YES